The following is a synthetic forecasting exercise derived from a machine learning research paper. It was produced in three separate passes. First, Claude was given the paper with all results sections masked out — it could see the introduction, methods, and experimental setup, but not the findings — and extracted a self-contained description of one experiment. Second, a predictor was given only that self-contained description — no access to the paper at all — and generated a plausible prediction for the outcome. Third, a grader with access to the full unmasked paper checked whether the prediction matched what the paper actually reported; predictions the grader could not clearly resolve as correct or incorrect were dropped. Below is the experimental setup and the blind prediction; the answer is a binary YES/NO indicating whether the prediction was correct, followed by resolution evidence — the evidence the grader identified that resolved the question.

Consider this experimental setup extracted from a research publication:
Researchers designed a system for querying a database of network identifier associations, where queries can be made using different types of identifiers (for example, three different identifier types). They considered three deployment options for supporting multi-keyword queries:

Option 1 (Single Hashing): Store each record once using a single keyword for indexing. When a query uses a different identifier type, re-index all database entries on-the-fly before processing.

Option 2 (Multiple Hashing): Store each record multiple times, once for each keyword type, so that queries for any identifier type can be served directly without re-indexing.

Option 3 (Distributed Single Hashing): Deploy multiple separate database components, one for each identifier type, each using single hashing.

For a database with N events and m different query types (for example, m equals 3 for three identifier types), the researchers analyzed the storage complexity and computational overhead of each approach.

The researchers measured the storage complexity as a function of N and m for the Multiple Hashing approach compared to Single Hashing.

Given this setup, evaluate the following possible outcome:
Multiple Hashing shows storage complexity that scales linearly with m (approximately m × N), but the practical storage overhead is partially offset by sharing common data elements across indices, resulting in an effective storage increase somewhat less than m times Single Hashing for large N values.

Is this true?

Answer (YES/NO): NO